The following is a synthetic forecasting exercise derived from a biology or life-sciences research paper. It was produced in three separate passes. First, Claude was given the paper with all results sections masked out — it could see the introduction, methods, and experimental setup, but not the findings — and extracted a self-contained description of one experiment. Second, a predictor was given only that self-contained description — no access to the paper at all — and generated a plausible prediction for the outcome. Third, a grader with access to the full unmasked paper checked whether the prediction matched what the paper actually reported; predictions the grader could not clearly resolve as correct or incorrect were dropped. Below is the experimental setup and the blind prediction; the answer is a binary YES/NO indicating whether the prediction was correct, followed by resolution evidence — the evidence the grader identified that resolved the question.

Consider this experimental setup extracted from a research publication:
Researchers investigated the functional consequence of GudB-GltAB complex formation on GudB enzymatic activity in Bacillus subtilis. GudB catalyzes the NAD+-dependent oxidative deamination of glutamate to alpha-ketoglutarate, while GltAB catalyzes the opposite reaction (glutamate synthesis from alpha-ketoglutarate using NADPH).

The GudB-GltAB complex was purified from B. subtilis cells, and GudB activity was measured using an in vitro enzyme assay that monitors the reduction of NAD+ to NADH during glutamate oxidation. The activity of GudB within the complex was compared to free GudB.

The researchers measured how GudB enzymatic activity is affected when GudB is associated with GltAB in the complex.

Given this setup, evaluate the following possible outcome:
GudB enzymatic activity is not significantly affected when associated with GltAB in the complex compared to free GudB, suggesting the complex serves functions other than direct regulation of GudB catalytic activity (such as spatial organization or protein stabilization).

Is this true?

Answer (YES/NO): NO